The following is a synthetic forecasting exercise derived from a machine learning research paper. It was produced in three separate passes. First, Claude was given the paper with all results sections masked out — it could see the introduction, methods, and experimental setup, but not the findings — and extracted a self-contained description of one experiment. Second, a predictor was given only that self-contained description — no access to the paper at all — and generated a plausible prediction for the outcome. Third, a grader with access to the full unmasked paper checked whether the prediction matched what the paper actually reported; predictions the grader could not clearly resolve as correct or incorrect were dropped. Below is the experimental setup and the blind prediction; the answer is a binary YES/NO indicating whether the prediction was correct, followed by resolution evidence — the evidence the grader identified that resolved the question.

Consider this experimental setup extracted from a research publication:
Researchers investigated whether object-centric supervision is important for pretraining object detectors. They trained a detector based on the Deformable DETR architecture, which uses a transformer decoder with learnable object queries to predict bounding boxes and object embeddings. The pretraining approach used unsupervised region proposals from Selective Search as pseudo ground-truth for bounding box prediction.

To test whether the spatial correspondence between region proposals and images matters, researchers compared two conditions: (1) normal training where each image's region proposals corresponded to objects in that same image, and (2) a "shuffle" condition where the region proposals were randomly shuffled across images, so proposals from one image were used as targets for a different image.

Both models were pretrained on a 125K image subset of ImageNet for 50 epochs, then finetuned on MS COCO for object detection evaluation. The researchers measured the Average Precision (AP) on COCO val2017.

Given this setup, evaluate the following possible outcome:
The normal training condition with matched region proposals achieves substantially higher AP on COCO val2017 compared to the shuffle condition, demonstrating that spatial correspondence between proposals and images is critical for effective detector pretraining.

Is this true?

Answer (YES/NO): YES